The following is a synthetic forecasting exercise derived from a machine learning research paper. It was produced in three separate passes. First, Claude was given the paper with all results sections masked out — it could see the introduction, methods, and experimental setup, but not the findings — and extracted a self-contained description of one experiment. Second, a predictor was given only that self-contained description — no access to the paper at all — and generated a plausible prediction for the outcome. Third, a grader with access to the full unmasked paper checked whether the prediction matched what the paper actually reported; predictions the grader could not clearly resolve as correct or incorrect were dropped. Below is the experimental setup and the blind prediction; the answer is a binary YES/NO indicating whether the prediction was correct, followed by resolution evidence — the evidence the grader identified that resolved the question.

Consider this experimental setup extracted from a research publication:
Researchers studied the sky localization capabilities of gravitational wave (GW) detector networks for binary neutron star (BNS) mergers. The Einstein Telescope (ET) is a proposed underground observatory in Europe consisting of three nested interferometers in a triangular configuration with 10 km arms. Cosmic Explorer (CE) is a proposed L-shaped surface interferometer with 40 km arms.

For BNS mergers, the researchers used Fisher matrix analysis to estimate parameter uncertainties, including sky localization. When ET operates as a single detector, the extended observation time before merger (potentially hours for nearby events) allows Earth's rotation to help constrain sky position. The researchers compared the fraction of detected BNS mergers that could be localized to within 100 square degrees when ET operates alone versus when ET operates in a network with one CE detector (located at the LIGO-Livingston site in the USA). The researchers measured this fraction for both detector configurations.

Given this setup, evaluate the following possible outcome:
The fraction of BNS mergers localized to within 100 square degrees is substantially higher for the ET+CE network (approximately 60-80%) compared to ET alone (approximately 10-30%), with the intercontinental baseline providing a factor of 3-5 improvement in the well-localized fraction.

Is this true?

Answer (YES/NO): NO